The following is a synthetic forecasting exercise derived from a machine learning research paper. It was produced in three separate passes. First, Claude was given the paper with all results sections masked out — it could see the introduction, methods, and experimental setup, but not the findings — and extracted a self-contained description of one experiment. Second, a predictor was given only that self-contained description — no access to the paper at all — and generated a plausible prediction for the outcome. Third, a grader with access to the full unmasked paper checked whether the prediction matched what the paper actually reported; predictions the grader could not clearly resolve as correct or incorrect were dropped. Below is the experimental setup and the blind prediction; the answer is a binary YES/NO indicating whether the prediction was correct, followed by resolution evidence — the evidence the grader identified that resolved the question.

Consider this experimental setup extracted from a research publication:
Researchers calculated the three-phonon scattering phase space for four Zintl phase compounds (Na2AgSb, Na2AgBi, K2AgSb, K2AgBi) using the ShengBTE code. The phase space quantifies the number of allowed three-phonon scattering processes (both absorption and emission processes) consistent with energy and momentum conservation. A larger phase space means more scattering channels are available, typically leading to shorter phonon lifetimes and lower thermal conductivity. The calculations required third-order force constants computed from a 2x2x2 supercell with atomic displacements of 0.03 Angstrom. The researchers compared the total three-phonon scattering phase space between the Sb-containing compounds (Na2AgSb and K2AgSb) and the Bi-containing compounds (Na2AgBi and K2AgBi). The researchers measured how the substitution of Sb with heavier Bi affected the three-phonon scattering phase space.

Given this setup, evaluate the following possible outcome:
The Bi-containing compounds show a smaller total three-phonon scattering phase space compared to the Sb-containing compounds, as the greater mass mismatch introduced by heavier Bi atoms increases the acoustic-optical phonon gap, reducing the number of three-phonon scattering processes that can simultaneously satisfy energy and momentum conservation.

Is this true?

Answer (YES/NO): NO